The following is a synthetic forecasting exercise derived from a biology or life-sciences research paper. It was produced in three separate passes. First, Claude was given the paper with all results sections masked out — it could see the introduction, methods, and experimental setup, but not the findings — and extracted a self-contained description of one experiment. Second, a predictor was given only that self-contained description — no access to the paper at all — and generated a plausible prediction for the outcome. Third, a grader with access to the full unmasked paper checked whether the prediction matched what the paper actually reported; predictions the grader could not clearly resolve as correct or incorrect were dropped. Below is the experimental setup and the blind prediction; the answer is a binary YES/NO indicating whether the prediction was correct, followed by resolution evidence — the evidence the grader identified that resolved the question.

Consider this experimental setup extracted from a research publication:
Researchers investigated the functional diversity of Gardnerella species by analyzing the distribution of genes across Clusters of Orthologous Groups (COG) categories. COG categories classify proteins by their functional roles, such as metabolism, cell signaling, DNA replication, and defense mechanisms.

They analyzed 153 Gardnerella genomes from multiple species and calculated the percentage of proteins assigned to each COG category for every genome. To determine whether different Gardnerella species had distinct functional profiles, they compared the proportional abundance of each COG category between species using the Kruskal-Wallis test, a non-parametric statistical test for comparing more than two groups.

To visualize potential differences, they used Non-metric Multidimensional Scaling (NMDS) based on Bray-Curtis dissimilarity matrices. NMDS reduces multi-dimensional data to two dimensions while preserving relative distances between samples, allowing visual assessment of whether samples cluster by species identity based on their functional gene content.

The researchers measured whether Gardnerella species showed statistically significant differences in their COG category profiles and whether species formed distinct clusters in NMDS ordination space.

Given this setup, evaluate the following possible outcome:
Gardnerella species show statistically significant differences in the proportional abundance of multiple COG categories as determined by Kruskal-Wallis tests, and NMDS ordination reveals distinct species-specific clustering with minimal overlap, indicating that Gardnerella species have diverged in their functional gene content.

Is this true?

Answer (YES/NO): NO